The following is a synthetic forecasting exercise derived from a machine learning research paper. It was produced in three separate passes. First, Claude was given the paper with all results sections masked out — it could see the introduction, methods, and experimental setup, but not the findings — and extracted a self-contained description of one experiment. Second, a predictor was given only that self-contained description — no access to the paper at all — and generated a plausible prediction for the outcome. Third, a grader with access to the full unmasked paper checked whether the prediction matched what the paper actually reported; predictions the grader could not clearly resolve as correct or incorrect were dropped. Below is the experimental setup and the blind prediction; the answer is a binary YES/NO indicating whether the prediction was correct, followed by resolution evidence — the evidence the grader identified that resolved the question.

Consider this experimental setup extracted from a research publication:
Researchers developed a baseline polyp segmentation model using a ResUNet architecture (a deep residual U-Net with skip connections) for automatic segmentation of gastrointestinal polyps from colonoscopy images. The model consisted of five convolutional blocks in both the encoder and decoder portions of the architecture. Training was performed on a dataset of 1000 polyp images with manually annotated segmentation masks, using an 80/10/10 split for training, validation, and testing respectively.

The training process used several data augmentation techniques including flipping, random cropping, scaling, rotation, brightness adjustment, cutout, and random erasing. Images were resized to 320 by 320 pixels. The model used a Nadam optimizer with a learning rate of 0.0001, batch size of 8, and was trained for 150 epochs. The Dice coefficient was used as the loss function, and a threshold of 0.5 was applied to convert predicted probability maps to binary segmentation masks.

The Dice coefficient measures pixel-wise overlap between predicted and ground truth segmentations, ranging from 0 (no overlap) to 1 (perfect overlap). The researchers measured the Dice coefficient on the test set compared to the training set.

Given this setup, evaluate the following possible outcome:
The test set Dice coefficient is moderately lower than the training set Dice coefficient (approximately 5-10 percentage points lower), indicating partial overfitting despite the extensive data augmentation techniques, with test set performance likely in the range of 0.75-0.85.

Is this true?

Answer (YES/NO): NO